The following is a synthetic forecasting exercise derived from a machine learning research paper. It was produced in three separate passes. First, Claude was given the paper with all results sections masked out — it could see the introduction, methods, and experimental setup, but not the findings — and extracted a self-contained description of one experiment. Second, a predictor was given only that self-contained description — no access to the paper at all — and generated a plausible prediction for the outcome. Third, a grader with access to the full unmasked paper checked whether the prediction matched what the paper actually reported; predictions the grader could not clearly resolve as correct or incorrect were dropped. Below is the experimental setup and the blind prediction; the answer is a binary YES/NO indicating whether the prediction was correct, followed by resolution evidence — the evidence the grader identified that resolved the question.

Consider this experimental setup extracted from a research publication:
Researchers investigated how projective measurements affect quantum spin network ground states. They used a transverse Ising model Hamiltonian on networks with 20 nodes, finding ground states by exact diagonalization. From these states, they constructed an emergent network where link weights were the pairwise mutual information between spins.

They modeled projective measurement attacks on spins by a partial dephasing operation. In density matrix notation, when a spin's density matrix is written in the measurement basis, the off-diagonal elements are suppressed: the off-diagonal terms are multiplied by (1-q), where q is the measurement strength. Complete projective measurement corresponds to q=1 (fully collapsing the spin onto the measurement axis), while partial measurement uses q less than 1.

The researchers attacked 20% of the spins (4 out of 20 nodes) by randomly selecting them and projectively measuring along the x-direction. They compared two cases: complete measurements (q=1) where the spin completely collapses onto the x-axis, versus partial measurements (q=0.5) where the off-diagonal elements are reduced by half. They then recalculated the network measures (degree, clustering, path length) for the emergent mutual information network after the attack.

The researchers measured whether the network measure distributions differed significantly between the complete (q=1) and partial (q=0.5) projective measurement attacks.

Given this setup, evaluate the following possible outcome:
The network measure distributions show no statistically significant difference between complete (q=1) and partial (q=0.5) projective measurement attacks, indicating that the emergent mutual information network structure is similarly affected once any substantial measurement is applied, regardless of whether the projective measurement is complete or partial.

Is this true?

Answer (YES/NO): YES